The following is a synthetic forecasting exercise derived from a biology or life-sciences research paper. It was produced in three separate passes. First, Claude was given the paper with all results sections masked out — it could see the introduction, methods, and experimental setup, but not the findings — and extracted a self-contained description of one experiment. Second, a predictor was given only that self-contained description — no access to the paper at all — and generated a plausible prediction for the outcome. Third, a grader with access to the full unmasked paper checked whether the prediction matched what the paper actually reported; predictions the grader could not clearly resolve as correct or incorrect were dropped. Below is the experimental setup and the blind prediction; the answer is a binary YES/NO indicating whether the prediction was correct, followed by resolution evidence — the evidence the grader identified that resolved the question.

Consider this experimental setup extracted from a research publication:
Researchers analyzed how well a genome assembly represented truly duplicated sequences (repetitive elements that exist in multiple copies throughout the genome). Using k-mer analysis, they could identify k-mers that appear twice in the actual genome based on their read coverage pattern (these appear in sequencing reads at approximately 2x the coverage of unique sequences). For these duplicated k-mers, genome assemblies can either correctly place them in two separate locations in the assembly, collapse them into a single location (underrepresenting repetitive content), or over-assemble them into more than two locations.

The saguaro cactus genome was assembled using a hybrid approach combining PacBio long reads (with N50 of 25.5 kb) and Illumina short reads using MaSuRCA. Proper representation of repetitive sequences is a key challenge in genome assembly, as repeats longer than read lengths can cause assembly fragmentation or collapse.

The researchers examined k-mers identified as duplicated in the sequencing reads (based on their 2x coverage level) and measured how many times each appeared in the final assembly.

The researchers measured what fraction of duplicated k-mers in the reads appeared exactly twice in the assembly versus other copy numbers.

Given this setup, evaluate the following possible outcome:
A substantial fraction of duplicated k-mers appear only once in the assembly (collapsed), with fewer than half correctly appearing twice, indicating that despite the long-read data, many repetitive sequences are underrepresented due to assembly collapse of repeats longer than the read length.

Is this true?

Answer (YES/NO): NO